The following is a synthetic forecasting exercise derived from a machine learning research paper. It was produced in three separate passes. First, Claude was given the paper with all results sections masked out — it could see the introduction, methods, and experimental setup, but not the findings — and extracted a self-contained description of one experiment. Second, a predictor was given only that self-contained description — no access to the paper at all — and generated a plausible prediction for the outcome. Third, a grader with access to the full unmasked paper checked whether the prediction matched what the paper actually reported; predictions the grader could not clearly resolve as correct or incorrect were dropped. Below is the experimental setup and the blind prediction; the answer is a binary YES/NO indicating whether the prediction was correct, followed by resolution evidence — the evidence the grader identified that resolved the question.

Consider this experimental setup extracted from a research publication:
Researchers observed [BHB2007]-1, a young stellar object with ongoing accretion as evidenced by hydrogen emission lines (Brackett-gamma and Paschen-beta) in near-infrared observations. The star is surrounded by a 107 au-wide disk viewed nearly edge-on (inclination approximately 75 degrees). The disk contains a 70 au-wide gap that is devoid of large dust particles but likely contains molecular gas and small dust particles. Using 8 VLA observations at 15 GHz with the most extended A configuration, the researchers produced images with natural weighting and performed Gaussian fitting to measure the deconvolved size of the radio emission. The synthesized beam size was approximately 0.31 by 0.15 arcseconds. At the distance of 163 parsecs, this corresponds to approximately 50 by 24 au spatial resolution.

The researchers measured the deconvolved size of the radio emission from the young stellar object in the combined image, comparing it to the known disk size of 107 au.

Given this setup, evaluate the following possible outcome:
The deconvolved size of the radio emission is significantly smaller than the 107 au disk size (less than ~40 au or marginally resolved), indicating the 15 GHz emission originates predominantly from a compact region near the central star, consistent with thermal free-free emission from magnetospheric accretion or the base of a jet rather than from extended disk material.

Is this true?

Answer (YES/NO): YES